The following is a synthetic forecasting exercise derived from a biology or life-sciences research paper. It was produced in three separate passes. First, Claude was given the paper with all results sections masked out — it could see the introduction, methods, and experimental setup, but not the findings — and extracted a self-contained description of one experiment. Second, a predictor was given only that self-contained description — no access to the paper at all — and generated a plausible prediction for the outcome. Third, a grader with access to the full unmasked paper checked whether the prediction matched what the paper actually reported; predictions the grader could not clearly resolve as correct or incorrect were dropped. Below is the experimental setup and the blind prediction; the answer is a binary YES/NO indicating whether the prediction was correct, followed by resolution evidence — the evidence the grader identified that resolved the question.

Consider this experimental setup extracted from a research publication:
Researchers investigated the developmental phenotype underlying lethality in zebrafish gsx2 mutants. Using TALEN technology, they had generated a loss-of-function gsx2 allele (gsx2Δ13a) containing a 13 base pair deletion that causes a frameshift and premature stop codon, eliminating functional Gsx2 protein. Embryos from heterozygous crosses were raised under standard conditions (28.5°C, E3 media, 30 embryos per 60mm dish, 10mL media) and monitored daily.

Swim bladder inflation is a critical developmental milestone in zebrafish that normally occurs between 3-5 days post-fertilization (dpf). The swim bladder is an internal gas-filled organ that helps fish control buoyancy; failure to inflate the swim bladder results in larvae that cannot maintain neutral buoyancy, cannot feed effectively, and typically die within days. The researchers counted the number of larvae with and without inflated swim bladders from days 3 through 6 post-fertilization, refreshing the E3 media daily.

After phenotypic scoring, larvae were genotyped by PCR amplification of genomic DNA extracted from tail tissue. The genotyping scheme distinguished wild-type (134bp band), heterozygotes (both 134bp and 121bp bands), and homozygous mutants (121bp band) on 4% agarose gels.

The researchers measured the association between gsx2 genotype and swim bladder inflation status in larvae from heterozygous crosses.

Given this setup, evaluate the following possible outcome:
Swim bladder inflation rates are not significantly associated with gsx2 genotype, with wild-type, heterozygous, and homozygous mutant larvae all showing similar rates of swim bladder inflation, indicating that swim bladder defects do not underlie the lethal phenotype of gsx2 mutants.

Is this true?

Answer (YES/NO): NO